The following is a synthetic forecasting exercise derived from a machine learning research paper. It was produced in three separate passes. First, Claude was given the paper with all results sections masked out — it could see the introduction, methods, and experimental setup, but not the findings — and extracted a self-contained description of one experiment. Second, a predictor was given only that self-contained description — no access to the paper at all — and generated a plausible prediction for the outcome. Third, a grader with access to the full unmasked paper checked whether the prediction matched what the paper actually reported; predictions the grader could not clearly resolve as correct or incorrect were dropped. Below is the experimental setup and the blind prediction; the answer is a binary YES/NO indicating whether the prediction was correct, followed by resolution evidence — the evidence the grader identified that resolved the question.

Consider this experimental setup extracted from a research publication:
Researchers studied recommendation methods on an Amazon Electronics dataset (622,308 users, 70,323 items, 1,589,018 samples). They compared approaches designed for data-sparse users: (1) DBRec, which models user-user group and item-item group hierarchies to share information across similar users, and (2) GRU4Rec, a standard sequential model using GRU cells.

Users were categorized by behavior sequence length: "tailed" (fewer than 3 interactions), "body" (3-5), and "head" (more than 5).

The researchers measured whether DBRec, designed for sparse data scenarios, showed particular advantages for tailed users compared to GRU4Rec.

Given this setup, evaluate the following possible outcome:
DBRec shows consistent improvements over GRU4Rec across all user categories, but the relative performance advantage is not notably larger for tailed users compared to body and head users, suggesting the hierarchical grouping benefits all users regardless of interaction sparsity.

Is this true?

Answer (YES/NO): NO